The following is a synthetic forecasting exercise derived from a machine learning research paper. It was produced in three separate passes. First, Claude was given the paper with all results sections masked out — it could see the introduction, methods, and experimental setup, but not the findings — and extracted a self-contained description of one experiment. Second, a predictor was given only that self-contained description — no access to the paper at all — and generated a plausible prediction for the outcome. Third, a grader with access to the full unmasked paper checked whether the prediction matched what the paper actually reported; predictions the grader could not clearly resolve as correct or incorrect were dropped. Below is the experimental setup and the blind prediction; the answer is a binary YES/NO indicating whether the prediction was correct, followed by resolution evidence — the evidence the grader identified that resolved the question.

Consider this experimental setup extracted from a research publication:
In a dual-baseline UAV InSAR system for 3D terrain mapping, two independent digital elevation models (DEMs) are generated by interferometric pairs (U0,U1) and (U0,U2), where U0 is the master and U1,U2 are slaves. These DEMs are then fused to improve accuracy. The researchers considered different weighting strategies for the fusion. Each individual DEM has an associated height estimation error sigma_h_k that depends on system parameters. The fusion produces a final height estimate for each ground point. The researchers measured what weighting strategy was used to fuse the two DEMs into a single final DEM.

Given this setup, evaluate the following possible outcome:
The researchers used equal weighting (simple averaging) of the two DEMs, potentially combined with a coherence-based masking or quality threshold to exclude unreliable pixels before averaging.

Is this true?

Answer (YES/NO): NO